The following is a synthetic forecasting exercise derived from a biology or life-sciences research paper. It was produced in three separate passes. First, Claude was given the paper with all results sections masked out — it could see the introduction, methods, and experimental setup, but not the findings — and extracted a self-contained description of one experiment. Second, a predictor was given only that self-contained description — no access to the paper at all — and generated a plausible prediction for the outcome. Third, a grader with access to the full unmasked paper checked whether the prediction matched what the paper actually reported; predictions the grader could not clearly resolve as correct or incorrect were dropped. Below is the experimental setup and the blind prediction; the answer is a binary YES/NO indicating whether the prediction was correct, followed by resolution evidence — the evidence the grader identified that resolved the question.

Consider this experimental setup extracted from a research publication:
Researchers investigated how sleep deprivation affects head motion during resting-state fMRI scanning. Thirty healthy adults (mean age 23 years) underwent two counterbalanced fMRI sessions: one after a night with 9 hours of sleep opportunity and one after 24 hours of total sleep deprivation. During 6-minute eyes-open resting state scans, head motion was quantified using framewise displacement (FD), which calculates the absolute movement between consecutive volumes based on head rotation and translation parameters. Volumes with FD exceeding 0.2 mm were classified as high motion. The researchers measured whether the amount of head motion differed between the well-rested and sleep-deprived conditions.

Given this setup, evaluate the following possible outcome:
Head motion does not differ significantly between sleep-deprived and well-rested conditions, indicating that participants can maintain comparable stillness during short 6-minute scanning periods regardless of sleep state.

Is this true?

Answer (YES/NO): YES